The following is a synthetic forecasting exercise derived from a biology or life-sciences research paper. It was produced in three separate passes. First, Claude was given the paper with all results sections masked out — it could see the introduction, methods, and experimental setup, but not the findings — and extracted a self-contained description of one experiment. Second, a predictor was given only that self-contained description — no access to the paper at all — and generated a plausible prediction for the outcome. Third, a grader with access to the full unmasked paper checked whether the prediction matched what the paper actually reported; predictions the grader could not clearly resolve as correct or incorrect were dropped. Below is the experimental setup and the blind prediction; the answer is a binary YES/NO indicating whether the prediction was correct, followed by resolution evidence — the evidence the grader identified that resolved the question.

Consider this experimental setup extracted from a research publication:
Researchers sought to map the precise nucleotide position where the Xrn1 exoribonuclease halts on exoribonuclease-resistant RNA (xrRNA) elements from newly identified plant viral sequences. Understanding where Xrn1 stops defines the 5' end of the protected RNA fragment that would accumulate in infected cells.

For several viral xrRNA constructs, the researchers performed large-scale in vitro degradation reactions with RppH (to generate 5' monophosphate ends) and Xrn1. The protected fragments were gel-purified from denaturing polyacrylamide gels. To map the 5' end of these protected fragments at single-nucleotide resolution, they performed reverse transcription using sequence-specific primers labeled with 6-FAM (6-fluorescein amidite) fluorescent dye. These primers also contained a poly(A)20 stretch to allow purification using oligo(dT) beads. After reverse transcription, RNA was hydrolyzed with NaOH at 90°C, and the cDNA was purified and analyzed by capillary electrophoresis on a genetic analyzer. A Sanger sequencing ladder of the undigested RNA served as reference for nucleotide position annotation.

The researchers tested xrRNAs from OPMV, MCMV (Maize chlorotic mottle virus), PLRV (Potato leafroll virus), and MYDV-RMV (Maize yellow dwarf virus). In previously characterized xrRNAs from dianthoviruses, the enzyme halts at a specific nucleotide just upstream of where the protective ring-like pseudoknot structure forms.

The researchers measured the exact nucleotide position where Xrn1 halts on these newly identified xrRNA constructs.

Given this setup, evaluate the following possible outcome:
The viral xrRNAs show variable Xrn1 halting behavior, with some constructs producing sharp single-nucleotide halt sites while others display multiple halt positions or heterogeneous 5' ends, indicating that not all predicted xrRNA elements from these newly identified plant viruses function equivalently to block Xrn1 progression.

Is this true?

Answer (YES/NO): NO